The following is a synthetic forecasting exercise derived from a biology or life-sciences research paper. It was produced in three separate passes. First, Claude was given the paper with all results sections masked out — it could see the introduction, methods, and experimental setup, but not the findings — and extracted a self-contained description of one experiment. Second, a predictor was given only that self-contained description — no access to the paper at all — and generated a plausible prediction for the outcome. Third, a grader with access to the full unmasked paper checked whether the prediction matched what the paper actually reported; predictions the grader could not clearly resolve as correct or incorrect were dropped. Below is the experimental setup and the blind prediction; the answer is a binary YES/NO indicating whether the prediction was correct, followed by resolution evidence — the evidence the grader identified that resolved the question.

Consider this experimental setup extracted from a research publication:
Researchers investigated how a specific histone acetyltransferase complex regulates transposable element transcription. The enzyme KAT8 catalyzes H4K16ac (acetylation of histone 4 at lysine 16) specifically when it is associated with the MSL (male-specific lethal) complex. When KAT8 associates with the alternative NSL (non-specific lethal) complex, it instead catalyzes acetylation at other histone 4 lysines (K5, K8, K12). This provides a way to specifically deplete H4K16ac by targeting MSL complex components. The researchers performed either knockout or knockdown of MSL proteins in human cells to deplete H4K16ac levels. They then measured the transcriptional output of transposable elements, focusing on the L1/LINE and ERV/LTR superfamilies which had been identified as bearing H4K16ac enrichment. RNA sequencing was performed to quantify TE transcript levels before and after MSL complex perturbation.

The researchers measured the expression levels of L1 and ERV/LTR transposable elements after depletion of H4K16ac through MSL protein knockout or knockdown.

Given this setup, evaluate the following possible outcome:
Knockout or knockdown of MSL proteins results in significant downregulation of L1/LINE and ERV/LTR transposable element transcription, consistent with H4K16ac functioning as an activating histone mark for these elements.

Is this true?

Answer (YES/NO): YES